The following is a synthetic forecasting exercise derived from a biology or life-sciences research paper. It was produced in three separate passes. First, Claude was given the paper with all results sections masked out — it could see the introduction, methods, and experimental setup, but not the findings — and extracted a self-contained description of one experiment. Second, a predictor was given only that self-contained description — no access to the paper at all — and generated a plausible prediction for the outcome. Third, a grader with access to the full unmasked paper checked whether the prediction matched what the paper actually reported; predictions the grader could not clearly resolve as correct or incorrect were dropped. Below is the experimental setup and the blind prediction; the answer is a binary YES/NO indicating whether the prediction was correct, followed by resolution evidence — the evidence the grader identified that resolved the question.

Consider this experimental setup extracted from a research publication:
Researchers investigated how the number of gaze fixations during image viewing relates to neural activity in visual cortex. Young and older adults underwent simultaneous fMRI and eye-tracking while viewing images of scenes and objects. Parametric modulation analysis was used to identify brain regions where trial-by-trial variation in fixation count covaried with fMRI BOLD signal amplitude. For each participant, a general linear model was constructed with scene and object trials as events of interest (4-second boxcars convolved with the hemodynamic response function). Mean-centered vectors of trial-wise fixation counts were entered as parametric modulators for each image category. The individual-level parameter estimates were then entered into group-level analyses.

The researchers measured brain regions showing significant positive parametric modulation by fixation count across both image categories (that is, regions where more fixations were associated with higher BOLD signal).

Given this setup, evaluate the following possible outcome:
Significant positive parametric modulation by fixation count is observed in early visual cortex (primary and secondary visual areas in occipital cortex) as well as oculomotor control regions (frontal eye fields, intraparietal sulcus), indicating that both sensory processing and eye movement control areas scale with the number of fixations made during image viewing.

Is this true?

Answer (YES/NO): NO